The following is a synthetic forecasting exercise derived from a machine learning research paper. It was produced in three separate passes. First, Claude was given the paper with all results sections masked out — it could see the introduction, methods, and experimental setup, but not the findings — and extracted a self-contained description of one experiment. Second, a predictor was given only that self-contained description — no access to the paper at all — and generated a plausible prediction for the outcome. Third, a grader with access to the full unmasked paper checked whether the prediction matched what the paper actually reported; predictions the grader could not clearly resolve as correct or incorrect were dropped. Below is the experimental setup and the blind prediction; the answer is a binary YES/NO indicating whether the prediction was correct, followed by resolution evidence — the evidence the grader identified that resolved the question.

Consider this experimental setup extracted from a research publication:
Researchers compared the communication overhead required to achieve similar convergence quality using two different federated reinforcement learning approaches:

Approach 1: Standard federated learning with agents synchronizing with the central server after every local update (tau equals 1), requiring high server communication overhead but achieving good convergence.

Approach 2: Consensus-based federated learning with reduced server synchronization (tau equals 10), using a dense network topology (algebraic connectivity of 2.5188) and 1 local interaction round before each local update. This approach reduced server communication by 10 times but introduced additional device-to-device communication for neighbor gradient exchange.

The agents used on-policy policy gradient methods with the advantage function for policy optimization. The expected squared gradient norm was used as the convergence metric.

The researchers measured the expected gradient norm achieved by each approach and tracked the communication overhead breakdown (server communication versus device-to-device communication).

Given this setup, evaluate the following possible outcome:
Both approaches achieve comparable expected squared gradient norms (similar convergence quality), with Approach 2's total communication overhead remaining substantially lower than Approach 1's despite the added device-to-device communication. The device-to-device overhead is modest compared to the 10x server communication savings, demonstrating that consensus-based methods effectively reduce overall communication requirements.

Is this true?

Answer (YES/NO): NO